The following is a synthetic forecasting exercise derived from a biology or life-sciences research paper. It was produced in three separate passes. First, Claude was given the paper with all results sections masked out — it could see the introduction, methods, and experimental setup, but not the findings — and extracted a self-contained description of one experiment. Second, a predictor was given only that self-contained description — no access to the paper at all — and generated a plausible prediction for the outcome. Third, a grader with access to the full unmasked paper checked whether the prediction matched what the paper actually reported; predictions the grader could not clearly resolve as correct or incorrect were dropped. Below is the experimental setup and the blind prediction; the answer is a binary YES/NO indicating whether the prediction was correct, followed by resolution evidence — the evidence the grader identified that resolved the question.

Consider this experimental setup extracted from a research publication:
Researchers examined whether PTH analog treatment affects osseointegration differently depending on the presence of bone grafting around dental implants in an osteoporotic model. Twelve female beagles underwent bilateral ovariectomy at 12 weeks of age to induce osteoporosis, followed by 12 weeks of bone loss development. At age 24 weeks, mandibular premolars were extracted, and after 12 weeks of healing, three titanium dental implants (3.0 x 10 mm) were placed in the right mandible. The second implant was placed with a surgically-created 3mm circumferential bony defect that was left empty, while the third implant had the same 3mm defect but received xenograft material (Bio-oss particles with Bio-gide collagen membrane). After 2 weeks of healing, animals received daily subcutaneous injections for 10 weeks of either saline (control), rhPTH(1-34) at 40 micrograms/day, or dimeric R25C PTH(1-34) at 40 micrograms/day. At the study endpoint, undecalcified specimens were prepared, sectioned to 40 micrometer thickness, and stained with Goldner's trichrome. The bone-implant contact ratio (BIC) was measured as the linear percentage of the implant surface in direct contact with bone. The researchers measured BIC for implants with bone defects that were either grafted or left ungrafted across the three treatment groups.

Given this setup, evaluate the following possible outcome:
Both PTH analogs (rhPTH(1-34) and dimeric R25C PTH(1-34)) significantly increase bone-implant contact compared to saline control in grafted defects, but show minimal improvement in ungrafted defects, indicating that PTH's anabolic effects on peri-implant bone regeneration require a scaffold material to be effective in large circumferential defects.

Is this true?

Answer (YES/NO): NO